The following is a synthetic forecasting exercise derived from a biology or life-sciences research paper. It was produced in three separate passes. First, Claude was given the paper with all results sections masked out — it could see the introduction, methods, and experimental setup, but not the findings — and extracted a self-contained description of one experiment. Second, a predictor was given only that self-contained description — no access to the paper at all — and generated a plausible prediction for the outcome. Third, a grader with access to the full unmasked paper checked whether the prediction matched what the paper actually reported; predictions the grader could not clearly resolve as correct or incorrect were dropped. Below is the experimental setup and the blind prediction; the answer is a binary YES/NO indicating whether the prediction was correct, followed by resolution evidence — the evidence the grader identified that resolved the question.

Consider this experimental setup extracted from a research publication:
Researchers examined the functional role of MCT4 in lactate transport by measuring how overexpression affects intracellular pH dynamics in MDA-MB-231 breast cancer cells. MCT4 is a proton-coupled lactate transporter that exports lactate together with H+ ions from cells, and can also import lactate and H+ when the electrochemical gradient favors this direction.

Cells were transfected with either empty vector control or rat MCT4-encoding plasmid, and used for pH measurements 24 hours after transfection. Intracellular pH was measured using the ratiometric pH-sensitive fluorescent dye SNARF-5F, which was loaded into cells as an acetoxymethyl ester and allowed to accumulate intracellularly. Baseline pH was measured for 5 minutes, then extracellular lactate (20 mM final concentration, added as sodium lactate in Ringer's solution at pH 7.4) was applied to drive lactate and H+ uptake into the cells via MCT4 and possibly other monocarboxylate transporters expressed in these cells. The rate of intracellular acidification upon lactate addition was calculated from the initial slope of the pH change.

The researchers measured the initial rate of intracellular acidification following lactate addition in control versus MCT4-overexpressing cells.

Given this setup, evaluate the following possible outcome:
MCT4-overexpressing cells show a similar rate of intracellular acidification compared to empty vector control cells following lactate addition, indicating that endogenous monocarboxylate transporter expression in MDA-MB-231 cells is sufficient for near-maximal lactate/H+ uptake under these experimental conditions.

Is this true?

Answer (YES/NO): NO